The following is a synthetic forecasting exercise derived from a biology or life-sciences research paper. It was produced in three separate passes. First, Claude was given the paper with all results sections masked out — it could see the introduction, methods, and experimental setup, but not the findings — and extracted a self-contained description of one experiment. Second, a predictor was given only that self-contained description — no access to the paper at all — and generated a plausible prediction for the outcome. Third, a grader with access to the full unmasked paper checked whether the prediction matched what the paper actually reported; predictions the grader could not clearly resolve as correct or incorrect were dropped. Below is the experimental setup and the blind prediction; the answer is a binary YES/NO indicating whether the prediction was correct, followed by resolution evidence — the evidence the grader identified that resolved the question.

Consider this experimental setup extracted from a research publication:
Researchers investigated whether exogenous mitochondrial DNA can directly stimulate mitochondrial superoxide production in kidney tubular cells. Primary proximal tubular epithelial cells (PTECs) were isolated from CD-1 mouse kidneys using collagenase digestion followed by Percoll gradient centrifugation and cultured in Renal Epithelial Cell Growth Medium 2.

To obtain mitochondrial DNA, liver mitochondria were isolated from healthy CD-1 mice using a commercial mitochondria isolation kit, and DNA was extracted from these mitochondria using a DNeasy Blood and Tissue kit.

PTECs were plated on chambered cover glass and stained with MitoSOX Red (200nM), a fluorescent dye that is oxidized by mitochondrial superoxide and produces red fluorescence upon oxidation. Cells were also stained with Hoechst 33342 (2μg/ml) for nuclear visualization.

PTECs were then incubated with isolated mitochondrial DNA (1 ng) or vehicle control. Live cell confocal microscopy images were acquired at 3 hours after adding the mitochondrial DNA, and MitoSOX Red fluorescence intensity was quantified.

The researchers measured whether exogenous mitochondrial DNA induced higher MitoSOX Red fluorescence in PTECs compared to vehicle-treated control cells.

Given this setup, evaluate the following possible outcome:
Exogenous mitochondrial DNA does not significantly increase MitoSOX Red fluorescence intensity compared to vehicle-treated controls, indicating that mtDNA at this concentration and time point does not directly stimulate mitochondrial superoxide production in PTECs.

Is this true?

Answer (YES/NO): NO